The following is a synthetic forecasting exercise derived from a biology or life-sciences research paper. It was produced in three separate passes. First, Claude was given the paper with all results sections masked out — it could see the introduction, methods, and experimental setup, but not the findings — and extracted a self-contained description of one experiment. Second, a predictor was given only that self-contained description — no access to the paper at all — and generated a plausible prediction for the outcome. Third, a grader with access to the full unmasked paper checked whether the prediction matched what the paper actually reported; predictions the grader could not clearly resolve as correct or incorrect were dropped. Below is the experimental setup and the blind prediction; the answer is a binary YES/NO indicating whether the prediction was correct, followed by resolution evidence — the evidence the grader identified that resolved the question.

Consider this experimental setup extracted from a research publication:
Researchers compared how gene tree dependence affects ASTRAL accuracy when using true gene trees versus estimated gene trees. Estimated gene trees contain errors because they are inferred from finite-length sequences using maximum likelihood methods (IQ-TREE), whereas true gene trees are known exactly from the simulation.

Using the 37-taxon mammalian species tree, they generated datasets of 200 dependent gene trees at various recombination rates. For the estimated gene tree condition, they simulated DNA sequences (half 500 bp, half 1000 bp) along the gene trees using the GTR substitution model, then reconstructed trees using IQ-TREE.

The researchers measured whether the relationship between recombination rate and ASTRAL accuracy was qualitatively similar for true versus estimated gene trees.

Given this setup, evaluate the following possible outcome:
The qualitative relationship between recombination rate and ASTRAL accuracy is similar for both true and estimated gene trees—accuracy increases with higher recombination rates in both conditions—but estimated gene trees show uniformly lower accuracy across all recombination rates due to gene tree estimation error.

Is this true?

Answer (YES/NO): YES